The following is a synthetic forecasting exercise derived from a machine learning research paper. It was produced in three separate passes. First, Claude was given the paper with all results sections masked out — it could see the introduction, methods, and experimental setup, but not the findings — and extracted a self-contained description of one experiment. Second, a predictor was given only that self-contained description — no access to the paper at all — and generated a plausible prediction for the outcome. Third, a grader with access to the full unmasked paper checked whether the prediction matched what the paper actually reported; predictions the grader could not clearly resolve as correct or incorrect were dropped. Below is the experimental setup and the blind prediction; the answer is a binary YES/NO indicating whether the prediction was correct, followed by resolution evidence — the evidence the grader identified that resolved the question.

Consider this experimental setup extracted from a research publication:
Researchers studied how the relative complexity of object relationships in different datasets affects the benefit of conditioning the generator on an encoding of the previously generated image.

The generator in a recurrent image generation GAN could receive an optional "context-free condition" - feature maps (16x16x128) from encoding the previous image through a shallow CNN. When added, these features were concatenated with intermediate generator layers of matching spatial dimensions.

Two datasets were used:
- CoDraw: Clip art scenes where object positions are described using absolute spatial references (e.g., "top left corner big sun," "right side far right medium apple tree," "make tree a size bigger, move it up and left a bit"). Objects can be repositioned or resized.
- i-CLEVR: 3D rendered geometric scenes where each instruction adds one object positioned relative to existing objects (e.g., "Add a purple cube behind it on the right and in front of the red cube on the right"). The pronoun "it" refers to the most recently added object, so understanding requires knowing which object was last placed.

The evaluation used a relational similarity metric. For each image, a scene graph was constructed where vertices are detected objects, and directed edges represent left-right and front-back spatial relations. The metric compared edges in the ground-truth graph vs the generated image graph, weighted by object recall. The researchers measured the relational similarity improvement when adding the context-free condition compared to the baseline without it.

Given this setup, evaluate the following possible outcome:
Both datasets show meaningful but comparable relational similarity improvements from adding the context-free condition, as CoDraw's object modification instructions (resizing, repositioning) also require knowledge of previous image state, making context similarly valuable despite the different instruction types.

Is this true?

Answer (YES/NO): NO